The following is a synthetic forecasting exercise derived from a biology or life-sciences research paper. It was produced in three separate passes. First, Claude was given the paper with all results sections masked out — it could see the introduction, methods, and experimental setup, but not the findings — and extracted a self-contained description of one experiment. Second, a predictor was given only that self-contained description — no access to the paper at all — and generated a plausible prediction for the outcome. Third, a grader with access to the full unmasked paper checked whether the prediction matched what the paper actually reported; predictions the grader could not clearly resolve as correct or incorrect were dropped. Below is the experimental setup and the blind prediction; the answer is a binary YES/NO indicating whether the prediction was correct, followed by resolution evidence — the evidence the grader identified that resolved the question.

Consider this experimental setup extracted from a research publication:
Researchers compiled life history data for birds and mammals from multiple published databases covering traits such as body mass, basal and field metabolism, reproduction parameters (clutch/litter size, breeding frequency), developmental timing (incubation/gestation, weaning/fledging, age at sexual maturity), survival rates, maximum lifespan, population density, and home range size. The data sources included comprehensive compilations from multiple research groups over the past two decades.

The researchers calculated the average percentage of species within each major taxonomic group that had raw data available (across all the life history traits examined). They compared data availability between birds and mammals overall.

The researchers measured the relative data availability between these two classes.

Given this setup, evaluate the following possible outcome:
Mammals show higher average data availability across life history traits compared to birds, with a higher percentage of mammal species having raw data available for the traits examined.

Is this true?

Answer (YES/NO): YES